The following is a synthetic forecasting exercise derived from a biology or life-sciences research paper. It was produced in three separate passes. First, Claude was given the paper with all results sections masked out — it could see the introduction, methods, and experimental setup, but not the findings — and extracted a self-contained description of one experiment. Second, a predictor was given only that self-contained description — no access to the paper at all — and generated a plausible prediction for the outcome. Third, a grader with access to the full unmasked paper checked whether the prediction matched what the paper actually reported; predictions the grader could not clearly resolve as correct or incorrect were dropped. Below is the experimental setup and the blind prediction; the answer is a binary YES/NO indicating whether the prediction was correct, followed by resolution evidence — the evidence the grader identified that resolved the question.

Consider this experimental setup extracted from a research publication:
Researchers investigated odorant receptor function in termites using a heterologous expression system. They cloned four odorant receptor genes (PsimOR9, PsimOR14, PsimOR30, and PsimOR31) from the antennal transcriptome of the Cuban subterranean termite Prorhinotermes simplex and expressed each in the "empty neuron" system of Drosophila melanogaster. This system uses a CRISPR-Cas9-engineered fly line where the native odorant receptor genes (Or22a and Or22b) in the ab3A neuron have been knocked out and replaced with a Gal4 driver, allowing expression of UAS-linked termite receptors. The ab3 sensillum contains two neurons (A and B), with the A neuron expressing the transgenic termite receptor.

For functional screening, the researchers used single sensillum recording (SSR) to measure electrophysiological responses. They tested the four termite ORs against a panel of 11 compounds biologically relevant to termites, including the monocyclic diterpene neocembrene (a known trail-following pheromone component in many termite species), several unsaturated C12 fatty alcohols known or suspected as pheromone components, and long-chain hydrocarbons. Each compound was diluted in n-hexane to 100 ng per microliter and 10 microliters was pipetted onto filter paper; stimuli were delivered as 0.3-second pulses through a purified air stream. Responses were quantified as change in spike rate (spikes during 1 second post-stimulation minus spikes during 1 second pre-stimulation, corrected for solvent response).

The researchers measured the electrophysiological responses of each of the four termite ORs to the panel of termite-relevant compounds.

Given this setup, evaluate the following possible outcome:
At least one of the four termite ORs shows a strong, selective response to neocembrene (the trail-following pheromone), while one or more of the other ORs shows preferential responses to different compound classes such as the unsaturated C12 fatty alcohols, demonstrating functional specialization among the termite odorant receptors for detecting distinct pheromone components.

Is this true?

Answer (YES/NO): NO